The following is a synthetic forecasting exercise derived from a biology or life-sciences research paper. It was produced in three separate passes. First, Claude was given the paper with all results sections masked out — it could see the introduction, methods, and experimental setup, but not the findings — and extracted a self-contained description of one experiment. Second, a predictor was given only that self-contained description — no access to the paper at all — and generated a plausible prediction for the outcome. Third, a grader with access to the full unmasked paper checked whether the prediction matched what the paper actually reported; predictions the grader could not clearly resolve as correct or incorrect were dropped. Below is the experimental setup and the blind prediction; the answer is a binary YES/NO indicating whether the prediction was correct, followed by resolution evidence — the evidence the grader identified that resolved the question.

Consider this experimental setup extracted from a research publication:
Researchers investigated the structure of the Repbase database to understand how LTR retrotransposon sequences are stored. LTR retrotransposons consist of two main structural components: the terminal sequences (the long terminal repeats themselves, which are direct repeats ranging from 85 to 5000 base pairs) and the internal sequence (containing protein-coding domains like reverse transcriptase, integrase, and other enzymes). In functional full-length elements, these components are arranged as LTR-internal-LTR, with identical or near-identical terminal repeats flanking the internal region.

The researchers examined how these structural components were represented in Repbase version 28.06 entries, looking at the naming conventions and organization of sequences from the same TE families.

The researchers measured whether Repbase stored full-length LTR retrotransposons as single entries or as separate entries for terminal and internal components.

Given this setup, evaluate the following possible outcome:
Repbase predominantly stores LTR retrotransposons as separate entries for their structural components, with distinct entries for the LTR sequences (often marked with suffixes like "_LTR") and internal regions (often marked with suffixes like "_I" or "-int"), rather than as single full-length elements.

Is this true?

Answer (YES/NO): YES